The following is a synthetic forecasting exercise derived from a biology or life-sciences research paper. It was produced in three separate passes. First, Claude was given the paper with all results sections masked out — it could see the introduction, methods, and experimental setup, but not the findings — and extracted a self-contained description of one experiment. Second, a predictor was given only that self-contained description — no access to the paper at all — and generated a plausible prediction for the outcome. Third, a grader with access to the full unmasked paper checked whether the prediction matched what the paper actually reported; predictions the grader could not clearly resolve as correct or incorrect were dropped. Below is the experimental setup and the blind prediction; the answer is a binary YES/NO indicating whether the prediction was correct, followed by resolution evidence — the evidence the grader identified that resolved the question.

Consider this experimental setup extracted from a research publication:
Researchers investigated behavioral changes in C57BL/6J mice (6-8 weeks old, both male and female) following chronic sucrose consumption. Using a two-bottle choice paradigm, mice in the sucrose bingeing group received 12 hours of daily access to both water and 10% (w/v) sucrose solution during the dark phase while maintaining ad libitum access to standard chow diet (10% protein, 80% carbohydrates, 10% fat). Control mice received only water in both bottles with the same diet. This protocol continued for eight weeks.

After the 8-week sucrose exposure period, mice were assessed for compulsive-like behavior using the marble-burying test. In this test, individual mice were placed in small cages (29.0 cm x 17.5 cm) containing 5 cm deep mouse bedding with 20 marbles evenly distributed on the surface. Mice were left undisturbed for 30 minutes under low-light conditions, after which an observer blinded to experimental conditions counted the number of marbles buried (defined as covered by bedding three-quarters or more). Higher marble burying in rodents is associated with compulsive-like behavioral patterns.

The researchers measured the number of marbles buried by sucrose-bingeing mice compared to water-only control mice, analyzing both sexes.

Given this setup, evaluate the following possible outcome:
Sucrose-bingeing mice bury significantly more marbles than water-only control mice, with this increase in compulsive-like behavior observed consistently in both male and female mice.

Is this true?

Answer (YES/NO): YES